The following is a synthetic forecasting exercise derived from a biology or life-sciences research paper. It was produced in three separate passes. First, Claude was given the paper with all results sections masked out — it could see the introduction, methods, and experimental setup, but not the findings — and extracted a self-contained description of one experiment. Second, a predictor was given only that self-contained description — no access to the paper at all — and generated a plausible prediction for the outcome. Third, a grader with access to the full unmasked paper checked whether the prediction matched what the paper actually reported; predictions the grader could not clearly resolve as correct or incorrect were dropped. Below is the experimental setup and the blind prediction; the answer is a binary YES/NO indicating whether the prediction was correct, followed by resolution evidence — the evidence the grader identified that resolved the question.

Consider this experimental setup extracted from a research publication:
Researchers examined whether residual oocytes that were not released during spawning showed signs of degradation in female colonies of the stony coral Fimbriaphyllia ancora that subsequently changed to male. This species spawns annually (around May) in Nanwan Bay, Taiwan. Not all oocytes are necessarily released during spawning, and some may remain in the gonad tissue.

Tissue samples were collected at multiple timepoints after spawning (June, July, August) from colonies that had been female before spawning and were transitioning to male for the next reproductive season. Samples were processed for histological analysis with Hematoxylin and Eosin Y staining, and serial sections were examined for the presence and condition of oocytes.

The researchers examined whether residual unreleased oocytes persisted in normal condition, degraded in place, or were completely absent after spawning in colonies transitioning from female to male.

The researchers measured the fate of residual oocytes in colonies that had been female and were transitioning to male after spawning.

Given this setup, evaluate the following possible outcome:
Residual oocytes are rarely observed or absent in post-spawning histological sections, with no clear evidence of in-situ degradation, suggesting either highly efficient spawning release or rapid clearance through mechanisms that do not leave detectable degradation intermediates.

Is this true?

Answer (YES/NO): NO